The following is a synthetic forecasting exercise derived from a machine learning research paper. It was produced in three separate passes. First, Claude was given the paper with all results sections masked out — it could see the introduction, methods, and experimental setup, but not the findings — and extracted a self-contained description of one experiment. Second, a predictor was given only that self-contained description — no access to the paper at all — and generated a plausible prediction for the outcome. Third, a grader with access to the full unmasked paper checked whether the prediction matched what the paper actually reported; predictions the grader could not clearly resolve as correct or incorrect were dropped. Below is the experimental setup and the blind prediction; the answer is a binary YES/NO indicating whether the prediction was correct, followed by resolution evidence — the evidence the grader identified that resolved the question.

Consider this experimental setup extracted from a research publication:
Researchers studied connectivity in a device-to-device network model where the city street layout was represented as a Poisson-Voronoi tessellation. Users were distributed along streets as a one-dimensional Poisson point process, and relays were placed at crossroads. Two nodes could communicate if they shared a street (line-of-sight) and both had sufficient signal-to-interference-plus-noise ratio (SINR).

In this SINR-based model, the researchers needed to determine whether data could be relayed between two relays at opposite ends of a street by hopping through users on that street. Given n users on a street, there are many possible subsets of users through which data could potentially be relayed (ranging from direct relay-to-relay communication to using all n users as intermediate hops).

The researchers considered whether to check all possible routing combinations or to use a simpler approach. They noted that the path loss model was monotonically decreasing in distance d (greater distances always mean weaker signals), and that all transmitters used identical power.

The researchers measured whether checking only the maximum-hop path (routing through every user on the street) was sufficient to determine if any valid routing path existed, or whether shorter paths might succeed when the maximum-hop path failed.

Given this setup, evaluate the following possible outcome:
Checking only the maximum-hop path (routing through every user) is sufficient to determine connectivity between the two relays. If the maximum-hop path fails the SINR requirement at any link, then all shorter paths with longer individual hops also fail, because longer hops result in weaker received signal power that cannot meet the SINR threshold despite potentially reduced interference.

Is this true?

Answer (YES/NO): YES